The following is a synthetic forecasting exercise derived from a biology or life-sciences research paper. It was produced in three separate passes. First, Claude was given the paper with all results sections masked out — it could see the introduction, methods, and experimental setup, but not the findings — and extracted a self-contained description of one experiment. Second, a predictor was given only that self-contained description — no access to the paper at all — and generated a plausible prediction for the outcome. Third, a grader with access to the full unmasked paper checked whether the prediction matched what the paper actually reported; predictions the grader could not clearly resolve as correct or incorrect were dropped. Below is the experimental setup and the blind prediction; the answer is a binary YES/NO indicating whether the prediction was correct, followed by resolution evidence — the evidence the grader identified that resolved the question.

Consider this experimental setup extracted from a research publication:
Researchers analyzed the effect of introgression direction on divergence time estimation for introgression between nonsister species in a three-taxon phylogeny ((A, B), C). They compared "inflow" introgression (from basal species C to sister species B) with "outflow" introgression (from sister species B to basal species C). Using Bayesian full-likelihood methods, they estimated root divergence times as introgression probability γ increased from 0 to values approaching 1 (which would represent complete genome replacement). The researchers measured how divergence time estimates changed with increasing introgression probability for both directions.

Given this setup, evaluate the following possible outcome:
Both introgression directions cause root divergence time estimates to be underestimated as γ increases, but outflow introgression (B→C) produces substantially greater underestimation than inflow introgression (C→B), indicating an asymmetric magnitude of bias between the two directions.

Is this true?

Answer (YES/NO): NO